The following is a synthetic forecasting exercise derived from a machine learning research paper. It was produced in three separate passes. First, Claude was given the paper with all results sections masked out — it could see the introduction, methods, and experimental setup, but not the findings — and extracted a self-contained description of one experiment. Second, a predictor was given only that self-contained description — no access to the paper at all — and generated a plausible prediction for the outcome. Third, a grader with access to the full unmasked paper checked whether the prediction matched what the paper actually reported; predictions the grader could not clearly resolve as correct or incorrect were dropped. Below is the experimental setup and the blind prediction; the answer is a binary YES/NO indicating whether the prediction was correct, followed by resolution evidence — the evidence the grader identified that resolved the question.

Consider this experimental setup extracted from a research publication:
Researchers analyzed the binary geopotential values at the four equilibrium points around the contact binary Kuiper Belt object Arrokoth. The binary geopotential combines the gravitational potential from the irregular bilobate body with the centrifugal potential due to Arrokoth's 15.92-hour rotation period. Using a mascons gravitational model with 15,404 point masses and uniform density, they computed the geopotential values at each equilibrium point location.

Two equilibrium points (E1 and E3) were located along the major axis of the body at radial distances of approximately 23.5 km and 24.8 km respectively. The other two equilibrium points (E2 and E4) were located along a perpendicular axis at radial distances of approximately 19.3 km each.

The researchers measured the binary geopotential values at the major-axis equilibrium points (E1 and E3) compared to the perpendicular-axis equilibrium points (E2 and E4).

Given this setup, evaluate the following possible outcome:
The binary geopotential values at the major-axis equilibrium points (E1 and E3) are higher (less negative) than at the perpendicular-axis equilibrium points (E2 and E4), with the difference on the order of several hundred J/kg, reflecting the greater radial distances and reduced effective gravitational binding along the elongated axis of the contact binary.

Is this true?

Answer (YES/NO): NO